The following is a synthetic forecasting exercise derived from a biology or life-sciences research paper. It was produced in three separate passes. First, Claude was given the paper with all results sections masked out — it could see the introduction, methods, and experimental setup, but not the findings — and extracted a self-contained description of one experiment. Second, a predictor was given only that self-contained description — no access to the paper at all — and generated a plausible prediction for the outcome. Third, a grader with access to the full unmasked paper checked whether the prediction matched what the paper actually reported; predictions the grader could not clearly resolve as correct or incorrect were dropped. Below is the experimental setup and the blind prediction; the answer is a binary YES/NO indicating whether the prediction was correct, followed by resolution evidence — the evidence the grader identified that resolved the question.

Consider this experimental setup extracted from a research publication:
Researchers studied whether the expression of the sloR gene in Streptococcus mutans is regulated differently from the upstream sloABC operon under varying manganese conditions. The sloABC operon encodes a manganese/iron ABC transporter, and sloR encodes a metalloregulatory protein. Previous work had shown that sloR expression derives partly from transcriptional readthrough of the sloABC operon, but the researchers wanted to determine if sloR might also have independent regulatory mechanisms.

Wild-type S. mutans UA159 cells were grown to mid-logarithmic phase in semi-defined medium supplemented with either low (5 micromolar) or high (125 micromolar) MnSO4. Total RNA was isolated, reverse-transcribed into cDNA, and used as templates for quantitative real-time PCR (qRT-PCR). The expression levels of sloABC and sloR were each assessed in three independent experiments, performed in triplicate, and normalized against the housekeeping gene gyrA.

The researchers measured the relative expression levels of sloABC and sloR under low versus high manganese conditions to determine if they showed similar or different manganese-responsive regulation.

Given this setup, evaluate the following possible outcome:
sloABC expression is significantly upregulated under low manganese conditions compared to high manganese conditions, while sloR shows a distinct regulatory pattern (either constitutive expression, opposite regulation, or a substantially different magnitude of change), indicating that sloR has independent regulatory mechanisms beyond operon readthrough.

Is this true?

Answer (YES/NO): YES